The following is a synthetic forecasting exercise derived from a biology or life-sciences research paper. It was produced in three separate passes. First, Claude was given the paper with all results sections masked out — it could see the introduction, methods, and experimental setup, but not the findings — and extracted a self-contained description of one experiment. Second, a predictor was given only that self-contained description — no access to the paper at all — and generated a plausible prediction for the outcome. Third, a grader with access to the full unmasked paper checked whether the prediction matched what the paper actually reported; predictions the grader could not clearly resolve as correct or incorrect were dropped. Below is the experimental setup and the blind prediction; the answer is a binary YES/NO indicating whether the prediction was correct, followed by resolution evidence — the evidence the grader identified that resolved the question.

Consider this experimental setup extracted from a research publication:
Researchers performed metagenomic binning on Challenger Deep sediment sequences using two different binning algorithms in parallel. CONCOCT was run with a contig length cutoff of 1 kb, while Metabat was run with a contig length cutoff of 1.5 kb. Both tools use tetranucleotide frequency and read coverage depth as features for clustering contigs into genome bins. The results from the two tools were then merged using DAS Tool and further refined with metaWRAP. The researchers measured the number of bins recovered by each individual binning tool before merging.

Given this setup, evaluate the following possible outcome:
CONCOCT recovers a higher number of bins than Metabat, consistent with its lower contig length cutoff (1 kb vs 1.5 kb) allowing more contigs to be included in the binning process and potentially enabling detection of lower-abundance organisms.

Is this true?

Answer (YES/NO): NO